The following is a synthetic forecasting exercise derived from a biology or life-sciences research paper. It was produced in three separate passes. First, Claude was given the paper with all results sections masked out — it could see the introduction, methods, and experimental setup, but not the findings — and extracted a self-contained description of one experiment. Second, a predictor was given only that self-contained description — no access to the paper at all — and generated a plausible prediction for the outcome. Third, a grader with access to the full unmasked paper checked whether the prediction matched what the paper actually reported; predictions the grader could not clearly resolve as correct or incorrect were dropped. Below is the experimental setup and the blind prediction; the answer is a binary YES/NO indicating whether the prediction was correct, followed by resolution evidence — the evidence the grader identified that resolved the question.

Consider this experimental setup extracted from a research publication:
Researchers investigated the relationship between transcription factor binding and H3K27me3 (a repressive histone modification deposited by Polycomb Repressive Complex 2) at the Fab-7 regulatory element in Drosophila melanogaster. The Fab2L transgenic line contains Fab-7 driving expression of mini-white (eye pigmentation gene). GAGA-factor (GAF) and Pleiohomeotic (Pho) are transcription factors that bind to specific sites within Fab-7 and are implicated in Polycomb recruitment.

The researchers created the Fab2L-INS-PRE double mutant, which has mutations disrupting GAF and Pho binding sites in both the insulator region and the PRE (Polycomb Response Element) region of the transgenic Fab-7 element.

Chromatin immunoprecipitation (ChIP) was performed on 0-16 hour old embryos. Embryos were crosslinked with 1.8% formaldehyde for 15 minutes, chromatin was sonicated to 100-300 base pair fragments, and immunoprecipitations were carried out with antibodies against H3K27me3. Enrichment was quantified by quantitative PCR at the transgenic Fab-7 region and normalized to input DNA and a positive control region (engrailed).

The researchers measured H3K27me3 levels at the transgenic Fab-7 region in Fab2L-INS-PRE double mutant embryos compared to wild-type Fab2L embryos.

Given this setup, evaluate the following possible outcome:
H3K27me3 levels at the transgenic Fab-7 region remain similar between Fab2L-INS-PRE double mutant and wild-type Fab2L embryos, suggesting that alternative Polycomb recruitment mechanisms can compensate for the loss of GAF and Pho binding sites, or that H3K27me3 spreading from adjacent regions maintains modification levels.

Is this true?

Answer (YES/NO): NO